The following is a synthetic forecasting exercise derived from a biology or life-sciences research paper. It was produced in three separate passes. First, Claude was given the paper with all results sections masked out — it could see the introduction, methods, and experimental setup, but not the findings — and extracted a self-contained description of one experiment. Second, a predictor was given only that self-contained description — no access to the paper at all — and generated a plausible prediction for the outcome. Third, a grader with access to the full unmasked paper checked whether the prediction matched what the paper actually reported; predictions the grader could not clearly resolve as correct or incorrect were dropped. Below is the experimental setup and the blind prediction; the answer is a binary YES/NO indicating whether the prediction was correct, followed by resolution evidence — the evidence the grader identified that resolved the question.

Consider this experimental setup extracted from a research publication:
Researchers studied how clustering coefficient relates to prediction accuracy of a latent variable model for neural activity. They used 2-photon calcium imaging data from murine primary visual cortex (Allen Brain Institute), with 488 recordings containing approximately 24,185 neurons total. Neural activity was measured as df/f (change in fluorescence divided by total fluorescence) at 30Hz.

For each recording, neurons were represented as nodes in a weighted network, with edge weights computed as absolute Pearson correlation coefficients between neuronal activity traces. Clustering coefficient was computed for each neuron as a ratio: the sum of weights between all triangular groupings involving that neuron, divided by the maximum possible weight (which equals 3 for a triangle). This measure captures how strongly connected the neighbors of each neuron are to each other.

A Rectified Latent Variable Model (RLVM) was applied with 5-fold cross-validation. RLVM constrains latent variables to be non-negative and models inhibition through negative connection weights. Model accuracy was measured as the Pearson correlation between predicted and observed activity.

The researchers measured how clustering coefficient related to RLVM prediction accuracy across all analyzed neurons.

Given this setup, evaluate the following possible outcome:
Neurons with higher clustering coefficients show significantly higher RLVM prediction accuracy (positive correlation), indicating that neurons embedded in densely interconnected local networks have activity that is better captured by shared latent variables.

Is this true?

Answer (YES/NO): YES